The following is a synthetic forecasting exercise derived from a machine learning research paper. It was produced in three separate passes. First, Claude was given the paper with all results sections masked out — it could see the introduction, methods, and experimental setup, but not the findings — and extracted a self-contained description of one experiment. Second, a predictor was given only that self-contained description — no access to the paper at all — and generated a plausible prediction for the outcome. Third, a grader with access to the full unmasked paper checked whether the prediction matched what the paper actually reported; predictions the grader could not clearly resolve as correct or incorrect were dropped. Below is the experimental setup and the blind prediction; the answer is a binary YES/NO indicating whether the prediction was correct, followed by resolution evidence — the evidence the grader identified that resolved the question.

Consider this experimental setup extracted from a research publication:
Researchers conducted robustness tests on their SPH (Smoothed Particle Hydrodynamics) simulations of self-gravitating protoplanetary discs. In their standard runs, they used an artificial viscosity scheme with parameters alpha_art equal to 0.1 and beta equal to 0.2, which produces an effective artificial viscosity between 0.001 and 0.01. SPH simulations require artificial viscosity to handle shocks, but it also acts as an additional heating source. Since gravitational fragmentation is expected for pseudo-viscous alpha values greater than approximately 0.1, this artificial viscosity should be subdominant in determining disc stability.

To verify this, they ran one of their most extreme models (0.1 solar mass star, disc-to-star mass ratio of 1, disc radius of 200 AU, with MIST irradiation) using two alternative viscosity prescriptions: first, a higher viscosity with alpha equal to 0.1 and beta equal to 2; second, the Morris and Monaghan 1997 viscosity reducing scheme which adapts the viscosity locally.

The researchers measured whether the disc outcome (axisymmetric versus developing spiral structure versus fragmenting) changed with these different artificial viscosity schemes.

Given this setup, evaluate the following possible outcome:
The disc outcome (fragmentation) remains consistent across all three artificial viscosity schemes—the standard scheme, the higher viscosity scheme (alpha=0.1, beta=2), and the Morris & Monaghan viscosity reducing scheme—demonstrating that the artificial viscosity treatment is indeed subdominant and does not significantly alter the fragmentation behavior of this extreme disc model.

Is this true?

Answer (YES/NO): NO